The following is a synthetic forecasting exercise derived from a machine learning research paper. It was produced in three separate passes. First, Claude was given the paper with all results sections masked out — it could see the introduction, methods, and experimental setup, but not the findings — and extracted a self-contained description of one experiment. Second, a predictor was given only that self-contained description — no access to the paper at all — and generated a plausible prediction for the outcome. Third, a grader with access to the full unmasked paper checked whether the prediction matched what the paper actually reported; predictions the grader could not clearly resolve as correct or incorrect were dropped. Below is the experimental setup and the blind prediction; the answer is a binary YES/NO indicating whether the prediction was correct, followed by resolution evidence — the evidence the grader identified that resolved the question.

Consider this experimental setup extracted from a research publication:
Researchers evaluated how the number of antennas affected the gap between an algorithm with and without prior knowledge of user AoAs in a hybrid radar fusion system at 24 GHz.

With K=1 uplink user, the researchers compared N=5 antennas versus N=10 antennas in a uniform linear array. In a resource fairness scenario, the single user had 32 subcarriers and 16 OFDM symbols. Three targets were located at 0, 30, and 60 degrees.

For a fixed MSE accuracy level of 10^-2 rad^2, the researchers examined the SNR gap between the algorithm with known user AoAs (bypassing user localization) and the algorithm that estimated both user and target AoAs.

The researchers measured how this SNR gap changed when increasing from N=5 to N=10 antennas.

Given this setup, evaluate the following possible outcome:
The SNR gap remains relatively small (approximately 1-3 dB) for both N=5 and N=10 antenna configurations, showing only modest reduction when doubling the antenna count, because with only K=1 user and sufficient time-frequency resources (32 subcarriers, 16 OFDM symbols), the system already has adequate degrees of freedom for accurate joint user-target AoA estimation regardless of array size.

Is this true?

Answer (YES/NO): NO